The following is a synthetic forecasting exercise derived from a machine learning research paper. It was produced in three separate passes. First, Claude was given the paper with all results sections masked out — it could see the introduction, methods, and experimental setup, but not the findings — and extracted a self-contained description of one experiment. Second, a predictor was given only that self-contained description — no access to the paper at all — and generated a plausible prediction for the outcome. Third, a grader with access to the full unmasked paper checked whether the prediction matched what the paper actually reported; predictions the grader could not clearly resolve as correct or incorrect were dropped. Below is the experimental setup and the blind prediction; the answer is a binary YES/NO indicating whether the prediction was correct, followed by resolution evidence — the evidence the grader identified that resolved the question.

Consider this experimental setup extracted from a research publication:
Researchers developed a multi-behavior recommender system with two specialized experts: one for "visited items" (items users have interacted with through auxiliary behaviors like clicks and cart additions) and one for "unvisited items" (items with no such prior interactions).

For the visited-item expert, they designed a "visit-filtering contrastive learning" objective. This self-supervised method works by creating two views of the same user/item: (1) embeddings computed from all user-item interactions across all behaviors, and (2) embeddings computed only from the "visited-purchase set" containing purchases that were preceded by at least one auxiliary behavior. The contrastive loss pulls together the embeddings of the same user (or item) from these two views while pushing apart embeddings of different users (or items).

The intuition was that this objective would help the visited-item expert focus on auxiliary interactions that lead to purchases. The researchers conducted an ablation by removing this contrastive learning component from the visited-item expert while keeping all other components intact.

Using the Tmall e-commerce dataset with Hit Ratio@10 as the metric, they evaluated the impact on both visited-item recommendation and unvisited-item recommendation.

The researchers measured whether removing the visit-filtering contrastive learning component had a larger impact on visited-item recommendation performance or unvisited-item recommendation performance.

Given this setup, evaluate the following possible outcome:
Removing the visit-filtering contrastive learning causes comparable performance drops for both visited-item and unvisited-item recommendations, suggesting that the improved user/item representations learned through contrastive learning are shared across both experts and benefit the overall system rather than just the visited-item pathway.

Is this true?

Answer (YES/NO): NO